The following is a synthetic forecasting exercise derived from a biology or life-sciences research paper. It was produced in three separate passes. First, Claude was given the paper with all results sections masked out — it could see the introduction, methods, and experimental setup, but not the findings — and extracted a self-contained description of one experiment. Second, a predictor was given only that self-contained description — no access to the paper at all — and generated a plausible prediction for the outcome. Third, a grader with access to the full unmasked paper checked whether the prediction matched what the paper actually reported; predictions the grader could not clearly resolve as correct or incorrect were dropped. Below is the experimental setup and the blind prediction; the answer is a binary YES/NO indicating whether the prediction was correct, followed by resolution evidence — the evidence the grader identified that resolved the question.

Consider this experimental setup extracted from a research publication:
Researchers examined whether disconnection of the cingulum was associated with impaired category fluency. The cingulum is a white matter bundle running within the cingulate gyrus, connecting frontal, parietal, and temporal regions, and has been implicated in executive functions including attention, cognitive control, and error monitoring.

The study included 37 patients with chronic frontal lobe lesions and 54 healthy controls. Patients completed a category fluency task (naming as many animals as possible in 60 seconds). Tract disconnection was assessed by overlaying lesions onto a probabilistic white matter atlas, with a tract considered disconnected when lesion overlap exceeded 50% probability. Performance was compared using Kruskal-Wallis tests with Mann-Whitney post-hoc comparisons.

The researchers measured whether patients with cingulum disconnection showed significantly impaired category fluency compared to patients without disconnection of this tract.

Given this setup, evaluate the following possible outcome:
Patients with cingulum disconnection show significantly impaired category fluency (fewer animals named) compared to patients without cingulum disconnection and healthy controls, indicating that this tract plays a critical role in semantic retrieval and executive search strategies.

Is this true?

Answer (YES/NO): NO